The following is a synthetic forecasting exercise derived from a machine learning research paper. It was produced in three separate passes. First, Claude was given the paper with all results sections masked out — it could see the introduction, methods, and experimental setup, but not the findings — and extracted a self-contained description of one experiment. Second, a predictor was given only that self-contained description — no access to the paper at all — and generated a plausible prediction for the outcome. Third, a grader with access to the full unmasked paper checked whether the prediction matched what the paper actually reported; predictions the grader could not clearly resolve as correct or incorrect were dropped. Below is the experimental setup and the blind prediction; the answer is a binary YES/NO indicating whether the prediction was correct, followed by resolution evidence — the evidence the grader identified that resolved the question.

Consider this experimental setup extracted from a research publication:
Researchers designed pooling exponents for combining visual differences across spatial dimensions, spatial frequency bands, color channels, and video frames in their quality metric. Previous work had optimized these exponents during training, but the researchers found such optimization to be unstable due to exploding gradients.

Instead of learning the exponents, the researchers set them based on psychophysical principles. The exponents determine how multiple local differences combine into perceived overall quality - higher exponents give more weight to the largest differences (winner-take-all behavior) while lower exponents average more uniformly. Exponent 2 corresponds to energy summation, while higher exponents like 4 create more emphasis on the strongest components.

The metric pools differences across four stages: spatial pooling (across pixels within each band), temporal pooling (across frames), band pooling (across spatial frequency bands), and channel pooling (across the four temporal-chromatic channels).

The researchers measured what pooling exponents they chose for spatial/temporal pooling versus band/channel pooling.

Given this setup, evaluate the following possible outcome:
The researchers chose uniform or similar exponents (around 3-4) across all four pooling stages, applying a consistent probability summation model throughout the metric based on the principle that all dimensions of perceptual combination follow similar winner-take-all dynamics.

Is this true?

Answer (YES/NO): NO